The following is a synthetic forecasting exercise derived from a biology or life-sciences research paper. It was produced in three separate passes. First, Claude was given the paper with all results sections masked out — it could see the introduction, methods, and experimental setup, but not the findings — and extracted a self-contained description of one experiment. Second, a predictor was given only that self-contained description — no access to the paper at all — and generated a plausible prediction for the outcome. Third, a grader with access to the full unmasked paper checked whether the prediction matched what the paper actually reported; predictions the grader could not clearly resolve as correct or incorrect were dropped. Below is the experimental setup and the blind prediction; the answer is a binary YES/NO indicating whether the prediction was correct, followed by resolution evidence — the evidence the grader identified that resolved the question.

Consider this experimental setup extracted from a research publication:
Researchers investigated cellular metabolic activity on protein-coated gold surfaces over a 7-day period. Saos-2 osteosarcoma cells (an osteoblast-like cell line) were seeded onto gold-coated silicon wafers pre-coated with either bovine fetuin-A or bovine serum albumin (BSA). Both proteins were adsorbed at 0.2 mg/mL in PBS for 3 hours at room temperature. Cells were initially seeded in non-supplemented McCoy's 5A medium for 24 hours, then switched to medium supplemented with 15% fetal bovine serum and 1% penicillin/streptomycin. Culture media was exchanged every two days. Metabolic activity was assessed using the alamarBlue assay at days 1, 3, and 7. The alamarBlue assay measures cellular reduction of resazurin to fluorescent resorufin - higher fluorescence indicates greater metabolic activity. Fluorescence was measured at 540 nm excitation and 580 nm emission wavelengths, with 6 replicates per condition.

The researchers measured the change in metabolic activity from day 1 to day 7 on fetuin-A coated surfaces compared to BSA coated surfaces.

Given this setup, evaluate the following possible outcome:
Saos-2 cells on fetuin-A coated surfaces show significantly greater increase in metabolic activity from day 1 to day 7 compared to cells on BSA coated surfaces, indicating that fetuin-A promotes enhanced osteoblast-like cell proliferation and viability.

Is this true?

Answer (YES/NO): NO